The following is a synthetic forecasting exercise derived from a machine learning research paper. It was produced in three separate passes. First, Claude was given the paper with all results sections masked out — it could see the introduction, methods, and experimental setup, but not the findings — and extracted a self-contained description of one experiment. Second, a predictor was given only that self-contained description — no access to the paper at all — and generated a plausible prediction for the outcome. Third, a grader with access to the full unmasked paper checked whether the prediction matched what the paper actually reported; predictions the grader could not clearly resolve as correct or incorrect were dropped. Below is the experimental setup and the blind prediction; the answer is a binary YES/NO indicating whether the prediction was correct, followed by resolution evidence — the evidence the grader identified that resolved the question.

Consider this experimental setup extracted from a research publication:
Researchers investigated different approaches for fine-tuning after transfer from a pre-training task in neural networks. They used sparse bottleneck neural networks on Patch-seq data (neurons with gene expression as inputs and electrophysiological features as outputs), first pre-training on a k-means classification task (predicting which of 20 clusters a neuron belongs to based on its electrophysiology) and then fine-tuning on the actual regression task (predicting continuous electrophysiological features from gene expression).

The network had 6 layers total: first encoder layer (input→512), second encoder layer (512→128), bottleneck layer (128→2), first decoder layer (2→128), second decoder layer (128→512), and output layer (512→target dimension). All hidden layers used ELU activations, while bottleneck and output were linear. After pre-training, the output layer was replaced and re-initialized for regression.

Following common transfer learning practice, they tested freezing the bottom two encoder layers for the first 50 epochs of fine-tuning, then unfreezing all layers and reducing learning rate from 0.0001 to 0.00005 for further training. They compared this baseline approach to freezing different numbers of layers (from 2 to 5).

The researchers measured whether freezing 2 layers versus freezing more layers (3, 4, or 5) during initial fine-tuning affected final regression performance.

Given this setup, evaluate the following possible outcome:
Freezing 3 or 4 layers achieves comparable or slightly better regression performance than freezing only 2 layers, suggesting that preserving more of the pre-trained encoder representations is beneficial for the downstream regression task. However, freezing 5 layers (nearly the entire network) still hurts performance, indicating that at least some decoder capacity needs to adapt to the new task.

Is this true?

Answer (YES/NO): NO